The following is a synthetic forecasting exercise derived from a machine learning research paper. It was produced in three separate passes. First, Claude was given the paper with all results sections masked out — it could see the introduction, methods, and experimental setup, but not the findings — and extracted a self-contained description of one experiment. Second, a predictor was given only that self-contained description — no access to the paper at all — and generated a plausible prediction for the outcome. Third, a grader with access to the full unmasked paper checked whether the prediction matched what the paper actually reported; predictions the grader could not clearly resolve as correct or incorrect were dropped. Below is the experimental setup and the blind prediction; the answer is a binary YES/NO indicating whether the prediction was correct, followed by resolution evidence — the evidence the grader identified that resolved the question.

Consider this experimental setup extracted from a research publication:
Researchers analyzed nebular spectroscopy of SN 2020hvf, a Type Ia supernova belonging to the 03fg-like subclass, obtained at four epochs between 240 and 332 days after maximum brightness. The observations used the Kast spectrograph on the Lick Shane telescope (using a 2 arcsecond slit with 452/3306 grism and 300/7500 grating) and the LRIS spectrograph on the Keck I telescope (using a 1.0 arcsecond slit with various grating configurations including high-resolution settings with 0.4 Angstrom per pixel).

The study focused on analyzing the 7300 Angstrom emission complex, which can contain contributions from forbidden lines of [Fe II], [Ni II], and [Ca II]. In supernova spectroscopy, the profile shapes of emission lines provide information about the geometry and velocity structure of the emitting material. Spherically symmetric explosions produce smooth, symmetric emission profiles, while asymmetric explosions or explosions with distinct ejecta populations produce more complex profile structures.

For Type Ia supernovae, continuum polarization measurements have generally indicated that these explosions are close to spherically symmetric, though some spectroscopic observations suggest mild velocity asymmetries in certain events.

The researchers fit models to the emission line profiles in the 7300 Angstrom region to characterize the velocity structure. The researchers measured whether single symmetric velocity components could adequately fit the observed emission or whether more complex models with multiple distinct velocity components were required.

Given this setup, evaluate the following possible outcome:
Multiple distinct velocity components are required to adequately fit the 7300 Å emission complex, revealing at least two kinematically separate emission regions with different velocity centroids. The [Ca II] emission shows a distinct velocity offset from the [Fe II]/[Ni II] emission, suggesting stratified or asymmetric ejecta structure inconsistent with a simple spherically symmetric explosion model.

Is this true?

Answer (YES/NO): YES